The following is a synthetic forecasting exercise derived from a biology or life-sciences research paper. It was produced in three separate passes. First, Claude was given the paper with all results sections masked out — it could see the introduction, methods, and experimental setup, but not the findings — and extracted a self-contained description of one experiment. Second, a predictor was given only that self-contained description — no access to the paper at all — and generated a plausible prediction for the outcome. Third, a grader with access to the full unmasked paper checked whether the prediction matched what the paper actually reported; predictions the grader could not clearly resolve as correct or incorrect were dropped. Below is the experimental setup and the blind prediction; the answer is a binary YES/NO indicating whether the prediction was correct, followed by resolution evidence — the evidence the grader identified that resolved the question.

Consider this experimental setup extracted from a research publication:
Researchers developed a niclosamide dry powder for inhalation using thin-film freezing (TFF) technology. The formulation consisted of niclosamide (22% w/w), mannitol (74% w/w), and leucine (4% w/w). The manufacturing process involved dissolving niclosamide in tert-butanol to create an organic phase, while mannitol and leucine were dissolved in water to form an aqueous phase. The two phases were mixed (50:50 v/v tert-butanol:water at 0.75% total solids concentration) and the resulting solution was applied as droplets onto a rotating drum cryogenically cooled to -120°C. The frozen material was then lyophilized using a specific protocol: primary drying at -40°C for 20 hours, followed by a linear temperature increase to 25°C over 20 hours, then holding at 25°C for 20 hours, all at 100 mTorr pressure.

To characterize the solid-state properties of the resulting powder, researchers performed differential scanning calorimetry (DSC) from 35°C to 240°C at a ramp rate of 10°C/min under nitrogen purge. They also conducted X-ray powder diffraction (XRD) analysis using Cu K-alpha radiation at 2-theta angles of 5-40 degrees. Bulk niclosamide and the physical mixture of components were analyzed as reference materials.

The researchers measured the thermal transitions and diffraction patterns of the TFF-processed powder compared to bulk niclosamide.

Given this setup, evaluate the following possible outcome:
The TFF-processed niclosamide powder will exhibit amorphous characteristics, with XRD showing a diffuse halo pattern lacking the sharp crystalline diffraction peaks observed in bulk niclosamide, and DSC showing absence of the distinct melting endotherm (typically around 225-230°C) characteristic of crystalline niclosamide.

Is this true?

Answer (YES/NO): NO